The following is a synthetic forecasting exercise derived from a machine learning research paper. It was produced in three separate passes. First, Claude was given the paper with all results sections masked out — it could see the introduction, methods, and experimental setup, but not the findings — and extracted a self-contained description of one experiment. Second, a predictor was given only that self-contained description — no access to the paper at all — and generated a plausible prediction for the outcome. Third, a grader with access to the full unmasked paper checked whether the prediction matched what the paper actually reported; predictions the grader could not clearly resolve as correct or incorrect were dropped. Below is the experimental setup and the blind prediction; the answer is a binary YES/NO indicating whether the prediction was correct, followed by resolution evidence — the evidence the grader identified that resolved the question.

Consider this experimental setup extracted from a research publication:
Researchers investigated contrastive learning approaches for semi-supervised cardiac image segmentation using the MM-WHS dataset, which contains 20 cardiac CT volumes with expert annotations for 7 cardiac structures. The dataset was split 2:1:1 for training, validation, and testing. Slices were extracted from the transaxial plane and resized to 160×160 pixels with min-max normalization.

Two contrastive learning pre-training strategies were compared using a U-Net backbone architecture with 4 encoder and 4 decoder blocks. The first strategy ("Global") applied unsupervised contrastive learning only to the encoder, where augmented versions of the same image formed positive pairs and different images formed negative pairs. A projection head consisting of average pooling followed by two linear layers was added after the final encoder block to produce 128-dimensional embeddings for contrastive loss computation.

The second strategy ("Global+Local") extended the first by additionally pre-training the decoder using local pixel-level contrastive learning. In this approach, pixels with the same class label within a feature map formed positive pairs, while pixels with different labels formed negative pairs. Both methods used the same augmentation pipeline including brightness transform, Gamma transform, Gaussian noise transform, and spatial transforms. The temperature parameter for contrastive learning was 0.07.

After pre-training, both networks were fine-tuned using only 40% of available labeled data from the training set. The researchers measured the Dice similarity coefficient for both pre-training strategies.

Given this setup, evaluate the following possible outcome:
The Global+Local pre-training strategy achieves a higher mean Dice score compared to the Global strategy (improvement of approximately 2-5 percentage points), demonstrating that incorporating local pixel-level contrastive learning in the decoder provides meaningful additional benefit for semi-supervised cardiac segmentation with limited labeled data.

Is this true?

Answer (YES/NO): NO